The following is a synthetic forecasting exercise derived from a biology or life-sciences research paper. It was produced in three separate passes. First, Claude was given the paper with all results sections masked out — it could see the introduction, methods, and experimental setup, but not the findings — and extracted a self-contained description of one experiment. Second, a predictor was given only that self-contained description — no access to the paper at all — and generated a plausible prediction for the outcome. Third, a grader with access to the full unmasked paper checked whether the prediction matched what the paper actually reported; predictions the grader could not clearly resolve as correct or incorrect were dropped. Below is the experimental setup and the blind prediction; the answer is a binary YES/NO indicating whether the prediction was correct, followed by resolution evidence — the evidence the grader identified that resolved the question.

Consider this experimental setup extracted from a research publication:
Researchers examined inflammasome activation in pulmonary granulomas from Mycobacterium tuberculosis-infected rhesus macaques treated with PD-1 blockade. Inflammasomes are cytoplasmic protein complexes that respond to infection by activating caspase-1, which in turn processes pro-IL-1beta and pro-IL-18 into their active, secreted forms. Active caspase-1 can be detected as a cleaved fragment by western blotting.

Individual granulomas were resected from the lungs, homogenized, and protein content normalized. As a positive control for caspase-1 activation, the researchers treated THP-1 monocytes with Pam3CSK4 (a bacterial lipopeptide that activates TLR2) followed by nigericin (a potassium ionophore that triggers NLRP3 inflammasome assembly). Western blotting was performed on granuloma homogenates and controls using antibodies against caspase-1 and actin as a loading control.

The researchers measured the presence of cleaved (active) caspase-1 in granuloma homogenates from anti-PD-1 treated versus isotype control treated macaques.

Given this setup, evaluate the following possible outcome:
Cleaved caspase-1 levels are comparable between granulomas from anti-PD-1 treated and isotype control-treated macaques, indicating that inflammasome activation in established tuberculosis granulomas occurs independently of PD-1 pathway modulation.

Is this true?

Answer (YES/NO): YES